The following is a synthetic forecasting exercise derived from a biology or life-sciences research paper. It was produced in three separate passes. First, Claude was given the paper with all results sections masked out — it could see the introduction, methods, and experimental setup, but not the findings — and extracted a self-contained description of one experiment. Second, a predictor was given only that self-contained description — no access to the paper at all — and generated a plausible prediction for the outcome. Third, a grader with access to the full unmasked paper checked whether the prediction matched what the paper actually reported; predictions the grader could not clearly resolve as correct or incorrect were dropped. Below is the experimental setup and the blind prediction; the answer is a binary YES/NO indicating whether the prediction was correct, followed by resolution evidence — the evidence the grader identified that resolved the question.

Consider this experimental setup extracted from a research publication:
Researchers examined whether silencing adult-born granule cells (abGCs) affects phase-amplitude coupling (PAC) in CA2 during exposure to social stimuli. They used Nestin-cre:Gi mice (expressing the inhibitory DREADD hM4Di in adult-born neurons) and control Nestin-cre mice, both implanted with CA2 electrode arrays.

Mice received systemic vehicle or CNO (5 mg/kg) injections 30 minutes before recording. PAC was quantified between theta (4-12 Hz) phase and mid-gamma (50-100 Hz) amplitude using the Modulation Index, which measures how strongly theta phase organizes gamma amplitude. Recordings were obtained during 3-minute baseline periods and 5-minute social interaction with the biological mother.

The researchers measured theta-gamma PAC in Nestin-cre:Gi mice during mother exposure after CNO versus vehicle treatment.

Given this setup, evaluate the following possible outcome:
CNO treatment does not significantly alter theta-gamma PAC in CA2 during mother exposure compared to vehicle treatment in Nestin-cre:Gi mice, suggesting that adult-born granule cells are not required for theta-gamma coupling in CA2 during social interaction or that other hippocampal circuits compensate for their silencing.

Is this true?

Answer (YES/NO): NO